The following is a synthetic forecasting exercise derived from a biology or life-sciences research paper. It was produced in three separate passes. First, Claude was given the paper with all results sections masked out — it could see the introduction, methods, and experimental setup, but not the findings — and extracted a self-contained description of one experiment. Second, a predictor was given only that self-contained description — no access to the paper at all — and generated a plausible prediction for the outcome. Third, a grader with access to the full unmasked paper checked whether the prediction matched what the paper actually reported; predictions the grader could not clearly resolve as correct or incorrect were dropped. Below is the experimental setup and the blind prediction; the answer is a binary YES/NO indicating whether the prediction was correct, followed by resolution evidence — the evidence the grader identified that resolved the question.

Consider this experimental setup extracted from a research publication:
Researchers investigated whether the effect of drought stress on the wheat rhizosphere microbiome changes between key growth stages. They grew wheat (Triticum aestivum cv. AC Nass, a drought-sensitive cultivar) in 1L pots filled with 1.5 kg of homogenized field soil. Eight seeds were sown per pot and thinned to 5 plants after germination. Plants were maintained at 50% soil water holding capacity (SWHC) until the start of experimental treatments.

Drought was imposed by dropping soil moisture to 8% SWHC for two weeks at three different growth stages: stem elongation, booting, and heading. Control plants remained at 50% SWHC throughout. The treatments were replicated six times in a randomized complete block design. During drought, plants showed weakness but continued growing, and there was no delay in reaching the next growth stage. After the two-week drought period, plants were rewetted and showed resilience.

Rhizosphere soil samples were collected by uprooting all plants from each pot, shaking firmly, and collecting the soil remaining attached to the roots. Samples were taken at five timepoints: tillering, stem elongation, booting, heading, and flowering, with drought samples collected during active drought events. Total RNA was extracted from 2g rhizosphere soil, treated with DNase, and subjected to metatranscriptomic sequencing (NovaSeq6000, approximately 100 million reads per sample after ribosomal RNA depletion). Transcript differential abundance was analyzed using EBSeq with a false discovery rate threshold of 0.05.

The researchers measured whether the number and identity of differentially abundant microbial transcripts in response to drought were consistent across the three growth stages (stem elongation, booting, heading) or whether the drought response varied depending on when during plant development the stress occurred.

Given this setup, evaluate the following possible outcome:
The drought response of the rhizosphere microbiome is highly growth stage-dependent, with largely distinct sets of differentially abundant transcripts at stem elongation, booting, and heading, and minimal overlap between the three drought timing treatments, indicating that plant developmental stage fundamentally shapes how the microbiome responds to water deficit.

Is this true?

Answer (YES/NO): YES